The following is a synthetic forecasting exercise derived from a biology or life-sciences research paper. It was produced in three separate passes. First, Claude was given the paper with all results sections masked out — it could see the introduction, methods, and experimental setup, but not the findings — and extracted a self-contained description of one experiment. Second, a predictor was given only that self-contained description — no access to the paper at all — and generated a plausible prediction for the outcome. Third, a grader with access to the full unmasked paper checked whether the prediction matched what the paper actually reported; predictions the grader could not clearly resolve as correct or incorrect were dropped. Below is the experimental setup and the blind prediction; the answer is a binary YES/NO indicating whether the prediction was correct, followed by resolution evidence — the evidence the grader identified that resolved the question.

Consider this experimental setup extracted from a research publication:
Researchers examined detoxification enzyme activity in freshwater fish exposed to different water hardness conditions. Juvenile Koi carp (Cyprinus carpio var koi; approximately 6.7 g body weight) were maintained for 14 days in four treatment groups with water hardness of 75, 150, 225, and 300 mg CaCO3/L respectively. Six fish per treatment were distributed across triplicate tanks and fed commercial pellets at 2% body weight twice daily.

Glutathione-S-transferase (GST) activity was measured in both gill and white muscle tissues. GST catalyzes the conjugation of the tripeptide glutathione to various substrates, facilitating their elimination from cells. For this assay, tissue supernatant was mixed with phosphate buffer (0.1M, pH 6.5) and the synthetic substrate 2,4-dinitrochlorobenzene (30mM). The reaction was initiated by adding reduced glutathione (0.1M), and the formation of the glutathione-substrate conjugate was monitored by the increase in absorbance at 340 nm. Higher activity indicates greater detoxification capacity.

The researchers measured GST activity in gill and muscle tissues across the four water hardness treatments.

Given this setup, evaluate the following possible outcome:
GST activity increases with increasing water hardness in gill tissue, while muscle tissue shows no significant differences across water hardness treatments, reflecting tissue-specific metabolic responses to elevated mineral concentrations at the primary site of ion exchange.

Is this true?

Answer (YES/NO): NO